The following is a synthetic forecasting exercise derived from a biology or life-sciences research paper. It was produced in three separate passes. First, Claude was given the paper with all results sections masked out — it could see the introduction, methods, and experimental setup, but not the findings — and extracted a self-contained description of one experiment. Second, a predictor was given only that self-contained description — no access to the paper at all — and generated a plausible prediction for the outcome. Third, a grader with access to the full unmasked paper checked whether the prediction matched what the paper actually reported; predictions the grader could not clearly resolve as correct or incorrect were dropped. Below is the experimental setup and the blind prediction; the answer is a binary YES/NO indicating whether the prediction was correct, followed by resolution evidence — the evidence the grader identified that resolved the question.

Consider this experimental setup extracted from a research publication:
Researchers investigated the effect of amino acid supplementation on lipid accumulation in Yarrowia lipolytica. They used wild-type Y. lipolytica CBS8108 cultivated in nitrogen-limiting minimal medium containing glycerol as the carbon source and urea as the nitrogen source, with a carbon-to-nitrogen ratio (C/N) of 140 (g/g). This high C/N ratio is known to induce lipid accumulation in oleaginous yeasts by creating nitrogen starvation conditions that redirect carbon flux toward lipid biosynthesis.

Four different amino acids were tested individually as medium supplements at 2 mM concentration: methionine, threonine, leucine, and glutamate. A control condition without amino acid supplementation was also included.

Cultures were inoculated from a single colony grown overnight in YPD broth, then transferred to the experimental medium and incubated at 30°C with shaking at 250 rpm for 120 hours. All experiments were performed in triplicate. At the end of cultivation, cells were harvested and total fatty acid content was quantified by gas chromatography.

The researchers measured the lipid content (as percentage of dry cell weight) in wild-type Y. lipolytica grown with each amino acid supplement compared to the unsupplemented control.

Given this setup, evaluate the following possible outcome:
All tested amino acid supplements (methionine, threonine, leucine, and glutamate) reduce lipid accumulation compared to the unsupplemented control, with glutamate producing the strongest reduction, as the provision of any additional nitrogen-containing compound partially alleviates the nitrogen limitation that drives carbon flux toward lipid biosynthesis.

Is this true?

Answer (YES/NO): NO